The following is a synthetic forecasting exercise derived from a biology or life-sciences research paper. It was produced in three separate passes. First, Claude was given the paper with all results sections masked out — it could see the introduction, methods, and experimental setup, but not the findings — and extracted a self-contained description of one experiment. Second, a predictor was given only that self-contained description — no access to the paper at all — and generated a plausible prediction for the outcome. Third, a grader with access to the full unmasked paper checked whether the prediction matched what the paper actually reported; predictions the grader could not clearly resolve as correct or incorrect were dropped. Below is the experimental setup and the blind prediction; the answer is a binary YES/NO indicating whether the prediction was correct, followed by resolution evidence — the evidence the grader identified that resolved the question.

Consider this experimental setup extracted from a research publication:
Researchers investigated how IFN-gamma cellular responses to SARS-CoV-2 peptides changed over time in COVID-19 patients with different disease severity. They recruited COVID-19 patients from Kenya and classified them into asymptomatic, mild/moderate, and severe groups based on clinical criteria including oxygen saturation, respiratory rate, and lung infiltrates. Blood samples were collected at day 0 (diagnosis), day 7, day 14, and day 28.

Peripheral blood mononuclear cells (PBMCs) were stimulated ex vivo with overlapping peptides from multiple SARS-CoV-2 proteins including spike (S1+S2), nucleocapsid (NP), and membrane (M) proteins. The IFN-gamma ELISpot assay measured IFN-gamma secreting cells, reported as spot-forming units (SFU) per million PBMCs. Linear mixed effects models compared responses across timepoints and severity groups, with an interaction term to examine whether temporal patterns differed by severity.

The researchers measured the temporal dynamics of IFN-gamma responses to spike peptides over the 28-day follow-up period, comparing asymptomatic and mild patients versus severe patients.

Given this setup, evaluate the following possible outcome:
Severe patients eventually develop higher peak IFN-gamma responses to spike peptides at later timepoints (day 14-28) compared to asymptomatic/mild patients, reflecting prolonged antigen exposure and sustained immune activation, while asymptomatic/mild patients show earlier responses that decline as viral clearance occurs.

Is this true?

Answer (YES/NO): NO